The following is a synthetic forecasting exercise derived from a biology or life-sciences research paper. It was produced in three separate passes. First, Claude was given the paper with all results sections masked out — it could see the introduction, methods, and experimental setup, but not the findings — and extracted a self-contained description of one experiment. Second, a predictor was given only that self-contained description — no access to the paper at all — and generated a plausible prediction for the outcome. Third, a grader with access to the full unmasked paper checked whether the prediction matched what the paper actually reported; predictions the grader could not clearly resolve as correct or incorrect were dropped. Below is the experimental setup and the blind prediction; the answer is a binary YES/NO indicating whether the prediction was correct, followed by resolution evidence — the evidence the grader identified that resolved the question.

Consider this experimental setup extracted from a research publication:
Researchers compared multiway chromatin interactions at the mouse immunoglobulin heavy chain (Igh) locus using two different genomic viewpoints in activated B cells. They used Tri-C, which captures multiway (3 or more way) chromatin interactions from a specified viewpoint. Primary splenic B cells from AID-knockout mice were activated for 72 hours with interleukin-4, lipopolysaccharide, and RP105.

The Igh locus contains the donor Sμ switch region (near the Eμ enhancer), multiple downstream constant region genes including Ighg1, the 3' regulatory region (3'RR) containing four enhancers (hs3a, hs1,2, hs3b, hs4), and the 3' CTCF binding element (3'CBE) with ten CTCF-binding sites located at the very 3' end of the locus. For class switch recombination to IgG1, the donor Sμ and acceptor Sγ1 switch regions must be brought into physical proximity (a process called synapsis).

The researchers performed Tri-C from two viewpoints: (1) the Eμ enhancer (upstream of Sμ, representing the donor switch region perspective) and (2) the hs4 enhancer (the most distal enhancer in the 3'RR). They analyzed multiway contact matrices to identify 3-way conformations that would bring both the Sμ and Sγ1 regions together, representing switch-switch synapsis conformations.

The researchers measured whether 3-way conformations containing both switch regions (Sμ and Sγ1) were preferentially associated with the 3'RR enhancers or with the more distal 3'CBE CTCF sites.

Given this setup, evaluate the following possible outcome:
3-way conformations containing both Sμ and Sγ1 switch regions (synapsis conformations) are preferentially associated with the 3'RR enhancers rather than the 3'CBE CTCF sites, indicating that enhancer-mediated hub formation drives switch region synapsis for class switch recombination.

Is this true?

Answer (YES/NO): NO